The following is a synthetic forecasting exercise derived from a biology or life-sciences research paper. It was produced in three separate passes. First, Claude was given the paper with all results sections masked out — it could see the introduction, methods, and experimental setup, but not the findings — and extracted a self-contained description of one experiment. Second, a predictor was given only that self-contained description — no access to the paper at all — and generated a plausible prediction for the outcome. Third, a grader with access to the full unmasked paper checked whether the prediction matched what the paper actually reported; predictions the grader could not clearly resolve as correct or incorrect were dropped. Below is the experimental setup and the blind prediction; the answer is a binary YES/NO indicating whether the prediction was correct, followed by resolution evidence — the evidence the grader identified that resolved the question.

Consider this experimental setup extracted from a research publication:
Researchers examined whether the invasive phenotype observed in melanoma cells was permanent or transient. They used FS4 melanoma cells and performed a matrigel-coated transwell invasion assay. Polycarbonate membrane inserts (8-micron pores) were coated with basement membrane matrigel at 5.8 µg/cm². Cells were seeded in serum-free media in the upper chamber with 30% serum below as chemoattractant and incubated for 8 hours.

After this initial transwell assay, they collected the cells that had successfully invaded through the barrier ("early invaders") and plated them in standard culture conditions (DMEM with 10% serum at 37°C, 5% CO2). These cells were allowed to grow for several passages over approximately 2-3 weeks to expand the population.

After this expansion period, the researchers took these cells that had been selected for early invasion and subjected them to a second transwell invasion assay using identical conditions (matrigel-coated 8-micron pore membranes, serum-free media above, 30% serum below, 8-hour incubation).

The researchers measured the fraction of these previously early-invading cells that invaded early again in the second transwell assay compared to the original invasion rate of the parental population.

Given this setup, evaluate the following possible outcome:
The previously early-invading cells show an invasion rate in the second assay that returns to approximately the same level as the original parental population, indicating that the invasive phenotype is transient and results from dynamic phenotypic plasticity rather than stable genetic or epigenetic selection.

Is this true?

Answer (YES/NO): YES